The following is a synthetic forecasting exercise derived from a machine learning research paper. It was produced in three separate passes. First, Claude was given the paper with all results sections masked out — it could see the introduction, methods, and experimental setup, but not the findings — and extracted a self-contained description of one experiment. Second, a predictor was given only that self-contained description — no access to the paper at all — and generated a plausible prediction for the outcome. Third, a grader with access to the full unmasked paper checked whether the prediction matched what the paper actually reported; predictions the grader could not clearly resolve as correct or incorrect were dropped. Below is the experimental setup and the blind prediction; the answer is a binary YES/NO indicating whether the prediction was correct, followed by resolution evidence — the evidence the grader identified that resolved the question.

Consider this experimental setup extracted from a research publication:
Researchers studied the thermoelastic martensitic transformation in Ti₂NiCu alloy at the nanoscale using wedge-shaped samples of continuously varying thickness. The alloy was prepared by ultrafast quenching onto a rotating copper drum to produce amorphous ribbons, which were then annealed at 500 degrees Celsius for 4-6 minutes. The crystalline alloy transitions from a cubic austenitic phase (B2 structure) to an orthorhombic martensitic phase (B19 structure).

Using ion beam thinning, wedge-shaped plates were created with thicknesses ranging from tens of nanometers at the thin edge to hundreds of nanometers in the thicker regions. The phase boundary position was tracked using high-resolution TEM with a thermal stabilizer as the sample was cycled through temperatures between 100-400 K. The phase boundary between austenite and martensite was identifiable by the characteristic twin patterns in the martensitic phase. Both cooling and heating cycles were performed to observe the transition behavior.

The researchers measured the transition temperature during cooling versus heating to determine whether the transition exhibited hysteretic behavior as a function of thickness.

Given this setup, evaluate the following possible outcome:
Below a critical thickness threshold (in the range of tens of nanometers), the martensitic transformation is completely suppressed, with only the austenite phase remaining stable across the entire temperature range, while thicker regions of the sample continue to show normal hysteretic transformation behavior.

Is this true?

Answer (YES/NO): YES